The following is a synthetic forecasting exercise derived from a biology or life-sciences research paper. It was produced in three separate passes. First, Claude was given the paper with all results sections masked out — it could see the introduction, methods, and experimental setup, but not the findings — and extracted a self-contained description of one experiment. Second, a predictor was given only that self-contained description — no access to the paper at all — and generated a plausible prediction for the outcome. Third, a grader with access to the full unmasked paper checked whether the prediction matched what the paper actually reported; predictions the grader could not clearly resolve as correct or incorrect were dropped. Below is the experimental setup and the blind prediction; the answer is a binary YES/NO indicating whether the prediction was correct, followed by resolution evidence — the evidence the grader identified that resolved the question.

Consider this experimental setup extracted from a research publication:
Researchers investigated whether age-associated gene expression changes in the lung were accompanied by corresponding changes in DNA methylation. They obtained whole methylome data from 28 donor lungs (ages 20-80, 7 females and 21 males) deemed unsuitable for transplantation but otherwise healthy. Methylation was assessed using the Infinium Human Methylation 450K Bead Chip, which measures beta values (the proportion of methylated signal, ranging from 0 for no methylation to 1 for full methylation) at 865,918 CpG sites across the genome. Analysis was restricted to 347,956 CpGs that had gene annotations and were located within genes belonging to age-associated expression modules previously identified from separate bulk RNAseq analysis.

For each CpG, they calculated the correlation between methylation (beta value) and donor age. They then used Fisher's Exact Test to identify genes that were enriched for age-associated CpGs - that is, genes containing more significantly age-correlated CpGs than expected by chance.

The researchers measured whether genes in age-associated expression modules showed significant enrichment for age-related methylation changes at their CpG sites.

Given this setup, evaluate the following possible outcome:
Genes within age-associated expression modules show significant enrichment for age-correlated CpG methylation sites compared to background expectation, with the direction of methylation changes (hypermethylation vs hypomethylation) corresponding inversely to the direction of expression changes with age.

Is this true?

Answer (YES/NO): YES